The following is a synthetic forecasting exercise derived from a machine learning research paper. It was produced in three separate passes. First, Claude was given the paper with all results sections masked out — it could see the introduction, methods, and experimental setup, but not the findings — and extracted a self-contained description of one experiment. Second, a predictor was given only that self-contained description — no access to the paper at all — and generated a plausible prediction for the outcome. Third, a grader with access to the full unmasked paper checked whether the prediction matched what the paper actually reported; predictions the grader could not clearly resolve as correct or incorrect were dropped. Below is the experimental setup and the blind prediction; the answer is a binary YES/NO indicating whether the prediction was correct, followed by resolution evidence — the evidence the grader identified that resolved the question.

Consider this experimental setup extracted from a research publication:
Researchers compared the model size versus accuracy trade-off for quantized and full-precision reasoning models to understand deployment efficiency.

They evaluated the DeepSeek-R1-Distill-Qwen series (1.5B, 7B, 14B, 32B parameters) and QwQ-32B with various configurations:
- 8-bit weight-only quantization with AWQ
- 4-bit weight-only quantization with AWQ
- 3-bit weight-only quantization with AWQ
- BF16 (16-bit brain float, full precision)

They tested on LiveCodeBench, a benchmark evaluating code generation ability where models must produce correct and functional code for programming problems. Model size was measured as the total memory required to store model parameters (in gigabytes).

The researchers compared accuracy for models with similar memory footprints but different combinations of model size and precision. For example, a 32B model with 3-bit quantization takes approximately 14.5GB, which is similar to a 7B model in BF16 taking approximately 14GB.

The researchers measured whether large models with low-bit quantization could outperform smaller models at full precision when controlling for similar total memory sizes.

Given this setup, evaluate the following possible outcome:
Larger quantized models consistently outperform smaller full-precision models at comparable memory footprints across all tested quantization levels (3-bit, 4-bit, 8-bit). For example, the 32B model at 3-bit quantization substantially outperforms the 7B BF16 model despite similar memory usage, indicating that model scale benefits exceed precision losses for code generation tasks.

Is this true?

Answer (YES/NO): YES